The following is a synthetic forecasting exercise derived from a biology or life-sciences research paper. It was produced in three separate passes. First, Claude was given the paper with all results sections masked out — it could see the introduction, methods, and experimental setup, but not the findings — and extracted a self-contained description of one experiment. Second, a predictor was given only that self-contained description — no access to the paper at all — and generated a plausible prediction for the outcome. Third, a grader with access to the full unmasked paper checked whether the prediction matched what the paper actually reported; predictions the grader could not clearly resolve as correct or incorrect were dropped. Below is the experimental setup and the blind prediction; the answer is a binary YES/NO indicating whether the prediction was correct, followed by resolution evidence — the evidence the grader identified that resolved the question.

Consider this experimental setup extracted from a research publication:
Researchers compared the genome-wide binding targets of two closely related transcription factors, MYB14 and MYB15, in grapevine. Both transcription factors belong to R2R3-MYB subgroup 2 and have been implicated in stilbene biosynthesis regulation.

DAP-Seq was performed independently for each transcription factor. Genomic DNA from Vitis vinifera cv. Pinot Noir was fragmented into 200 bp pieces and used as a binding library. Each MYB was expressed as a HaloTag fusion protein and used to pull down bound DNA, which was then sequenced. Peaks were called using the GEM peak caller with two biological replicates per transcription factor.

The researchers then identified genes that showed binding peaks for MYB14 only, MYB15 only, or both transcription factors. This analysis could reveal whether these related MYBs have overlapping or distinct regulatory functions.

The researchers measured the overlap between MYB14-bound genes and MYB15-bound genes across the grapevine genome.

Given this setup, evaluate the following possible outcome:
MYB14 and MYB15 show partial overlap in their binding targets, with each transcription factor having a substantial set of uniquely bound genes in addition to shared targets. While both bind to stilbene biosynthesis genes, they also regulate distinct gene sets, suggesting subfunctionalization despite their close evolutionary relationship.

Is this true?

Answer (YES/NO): NO